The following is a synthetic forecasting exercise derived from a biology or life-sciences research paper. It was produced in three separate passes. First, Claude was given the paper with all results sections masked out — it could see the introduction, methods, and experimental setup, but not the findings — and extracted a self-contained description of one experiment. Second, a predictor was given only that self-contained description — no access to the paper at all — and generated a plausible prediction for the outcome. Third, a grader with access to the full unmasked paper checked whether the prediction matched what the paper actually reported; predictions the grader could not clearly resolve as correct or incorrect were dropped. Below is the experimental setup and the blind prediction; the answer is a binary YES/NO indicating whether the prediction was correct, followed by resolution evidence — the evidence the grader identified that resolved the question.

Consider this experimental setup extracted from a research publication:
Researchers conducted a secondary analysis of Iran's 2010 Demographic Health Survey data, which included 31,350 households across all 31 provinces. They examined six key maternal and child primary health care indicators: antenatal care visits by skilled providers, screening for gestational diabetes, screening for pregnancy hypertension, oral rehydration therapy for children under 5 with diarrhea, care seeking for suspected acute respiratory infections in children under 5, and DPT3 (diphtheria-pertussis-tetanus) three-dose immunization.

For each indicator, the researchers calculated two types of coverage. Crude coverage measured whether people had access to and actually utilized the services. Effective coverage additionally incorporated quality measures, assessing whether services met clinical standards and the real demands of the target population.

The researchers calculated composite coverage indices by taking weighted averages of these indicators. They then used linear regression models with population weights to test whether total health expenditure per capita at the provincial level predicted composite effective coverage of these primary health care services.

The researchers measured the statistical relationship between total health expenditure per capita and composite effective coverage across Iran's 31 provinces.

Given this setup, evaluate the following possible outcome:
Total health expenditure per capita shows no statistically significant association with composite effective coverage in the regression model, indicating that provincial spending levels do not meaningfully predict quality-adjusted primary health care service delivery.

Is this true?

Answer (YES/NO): YES